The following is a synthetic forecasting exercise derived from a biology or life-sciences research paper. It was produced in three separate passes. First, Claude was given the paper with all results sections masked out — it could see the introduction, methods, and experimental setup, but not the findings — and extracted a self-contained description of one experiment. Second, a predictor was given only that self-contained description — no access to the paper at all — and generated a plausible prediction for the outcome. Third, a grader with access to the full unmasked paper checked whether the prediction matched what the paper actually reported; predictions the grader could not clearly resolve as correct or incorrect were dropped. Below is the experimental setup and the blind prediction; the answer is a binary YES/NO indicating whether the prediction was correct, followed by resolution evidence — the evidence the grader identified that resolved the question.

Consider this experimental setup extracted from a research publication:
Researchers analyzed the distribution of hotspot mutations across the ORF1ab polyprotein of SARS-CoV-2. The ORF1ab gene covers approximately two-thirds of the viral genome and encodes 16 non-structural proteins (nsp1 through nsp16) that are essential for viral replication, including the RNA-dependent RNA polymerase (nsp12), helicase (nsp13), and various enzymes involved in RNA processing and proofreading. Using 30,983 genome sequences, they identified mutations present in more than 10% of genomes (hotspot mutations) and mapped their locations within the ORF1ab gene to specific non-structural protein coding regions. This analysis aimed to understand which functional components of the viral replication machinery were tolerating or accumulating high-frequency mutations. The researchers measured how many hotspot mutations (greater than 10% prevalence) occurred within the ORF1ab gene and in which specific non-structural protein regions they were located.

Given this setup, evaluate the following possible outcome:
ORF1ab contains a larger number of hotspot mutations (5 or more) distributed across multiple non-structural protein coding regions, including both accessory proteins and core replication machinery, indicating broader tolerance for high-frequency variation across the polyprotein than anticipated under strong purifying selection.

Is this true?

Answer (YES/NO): YES